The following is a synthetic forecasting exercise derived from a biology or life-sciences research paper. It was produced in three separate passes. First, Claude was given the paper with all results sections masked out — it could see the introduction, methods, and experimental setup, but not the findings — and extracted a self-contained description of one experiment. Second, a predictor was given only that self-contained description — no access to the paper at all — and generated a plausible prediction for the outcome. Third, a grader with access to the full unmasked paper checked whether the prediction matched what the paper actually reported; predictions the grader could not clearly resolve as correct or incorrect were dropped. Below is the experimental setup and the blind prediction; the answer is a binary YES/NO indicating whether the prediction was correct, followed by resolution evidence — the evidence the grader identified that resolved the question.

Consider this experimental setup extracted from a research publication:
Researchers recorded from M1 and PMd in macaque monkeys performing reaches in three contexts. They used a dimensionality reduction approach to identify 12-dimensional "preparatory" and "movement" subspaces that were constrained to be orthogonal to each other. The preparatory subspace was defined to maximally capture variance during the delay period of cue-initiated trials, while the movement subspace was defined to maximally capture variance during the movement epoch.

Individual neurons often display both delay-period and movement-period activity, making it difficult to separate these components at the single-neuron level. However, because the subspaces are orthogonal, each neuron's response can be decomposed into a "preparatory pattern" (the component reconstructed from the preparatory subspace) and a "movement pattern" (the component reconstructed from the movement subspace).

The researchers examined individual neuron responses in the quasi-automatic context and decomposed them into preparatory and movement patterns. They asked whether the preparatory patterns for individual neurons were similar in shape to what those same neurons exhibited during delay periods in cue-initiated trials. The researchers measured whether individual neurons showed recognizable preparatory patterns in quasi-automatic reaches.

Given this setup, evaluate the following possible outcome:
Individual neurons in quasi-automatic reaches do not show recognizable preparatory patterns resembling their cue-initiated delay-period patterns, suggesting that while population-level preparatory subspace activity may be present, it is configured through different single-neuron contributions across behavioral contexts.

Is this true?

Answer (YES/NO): NO